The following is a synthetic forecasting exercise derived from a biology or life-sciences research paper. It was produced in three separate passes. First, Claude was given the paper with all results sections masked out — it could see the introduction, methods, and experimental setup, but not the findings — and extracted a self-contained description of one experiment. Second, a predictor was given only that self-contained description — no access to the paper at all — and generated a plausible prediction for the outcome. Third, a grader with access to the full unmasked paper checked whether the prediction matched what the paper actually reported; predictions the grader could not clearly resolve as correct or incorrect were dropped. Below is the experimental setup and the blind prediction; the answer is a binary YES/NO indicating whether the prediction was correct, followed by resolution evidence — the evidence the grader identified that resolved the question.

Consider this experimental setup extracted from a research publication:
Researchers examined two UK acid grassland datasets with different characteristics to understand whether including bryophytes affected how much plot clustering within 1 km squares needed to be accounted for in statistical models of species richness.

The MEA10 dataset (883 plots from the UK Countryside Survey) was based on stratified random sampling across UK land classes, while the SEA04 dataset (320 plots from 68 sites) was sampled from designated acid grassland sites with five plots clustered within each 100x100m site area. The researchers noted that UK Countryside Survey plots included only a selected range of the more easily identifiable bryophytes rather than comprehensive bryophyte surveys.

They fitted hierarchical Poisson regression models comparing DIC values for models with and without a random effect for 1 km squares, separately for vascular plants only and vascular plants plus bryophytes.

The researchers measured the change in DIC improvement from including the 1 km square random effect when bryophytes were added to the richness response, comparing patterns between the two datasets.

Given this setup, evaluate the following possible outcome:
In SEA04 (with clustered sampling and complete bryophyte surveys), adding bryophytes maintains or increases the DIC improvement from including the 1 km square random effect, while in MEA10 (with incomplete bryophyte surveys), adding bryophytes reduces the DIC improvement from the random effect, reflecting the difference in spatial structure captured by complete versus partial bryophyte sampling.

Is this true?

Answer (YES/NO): NO